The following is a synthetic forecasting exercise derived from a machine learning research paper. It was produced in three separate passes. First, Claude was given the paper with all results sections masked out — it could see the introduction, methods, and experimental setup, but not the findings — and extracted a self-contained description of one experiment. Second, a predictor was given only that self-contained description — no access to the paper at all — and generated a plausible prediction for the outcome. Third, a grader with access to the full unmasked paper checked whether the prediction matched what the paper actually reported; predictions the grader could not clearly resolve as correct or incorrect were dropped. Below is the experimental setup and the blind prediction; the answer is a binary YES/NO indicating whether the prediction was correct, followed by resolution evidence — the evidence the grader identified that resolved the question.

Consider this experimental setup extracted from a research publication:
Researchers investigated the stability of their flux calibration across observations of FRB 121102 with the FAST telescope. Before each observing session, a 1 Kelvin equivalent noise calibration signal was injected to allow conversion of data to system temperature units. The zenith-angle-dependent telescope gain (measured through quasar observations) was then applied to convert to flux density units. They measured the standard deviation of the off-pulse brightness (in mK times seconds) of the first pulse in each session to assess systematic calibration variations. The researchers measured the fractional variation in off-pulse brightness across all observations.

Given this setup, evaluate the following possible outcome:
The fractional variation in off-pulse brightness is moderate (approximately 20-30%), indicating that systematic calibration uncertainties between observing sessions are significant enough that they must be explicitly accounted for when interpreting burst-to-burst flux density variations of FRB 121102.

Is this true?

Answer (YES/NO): NO